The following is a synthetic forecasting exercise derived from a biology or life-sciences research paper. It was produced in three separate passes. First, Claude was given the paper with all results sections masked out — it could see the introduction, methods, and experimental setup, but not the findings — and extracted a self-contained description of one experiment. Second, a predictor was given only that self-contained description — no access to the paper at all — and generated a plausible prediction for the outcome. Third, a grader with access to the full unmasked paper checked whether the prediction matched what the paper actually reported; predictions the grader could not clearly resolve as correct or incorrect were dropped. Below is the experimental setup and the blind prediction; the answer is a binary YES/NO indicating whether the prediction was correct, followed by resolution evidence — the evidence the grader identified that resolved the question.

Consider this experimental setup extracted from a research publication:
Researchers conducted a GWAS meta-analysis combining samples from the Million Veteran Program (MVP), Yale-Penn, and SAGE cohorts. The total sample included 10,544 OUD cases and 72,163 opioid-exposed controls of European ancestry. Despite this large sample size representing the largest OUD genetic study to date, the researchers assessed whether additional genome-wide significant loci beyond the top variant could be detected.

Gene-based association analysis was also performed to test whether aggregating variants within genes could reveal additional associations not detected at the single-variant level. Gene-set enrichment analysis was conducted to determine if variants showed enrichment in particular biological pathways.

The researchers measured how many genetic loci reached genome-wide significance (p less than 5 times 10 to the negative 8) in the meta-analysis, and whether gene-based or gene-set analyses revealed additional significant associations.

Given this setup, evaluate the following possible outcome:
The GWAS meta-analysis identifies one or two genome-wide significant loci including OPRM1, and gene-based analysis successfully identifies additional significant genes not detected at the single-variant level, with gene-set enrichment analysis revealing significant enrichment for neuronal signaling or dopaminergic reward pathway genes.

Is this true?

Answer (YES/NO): NO